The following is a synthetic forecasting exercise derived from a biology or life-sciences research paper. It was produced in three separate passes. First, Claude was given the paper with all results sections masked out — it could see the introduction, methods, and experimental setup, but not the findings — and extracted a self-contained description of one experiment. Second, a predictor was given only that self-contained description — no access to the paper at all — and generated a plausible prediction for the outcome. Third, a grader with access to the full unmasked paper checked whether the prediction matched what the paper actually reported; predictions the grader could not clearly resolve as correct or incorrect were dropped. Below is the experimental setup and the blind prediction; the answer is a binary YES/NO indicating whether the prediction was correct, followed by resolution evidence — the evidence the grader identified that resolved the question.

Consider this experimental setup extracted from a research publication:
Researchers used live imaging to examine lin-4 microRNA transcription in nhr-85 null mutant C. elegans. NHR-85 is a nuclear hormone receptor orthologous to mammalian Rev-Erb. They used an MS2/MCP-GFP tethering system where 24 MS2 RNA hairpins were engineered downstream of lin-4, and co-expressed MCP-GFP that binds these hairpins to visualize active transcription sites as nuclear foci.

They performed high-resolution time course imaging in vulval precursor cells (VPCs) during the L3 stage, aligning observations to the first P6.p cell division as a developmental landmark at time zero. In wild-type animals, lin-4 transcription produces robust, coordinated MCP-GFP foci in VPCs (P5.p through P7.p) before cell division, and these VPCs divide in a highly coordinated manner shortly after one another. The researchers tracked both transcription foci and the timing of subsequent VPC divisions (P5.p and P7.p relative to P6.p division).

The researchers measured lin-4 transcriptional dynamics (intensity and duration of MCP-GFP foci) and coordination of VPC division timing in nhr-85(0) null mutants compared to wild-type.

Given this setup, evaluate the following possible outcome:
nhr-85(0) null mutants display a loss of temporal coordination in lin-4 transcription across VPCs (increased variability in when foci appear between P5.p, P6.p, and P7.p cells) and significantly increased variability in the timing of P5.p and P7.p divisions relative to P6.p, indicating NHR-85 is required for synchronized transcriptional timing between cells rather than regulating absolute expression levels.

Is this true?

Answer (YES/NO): NO